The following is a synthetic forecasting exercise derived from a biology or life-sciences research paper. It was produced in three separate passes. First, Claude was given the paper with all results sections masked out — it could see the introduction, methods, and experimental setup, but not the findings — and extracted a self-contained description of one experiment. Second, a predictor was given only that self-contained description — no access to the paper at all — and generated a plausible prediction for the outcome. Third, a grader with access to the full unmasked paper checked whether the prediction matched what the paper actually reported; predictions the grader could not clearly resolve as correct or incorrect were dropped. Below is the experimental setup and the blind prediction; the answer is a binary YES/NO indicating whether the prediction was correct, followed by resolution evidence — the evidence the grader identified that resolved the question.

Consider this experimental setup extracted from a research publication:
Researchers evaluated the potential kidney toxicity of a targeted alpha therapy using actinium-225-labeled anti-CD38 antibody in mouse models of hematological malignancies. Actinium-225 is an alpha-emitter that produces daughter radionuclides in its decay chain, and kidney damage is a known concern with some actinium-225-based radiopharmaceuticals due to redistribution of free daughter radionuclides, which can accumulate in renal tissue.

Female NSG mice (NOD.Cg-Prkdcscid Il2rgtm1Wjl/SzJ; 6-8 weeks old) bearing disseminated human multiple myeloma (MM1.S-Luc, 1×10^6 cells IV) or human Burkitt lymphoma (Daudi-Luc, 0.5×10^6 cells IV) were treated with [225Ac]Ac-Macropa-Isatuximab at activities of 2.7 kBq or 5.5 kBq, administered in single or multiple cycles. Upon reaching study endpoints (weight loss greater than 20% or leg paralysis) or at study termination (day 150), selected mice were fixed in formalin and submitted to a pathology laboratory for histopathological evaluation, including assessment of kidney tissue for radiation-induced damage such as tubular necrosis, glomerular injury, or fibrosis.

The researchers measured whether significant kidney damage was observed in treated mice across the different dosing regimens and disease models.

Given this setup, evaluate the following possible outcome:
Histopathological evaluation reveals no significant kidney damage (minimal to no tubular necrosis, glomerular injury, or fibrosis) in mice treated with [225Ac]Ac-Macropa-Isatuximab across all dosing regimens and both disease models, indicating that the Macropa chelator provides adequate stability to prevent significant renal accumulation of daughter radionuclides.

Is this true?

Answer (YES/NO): YES